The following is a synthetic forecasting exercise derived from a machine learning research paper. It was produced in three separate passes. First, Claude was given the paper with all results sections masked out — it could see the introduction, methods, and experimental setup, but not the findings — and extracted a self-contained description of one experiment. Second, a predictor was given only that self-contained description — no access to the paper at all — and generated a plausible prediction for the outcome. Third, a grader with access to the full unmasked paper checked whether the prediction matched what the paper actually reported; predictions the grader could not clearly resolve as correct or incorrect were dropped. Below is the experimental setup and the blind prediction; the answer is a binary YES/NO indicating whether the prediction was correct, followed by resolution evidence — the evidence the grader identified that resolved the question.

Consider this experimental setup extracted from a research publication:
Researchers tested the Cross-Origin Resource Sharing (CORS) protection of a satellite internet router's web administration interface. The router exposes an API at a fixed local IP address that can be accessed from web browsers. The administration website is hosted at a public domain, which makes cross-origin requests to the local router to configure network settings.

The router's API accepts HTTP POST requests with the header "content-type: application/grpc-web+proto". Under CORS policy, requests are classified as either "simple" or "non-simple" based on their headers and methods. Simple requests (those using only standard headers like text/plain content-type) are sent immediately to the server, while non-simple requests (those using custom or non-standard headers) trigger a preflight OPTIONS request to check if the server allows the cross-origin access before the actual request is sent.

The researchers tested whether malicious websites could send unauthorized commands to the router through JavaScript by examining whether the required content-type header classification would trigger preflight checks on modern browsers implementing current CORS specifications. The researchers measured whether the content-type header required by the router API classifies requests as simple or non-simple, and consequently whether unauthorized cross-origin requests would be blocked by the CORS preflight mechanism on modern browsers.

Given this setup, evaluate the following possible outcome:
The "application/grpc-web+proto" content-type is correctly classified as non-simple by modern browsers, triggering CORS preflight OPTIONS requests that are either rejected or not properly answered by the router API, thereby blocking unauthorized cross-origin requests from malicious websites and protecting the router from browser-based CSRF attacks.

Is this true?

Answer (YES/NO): YES